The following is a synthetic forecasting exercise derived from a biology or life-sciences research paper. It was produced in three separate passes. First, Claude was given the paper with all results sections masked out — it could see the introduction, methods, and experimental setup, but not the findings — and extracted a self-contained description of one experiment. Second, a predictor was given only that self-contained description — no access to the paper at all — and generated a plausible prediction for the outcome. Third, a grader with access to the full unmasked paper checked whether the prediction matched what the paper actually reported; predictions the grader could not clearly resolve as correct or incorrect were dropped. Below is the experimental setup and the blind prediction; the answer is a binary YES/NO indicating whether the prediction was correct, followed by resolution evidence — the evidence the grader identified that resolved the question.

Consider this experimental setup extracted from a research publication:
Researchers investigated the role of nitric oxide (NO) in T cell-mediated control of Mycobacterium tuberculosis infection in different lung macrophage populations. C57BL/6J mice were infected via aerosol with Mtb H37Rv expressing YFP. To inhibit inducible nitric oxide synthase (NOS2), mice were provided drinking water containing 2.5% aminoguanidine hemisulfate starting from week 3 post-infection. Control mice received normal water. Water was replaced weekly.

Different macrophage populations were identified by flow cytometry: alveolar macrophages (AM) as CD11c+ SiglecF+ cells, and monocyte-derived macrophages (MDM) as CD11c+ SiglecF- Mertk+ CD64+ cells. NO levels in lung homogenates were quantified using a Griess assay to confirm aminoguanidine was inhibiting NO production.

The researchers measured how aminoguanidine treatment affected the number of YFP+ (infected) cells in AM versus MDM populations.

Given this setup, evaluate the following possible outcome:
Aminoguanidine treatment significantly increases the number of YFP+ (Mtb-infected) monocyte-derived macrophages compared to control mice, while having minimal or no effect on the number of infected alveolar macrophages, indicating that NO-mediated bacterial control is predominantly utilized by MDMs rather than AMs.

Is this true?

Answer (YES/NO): NO